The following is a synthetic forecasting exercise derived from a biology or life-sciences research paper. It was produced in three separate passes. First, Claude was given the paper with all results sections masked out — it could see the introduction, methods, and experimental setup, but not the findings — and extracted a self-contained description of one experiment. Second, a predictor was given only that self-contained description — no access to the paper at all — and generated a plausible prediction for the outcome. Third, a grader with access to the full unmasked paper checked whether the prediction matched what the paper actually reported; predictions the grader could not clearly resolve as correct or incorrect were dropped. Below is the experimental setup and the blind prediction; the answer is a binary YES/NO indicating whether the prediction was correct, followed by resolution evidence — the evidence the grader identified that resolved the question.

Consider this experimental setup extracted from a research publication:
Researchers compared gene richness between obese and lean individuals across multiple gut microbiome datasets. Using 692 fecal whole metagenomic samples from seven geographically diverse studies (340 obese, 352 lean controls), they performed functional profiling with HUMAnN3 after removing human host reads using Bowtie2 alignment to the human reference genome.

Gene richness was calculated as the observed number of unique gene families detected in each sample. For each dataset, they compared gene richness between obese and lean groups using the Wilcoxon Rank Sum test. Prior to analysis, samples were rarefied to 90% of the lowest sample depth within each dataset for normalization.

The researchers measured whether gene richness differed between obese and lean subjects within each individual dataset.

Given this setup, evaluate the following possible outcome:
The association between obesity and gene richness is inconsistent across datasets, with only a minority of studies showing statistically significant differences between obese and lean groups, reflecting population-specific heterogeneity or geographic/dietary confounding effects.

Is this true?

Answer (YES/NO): NO